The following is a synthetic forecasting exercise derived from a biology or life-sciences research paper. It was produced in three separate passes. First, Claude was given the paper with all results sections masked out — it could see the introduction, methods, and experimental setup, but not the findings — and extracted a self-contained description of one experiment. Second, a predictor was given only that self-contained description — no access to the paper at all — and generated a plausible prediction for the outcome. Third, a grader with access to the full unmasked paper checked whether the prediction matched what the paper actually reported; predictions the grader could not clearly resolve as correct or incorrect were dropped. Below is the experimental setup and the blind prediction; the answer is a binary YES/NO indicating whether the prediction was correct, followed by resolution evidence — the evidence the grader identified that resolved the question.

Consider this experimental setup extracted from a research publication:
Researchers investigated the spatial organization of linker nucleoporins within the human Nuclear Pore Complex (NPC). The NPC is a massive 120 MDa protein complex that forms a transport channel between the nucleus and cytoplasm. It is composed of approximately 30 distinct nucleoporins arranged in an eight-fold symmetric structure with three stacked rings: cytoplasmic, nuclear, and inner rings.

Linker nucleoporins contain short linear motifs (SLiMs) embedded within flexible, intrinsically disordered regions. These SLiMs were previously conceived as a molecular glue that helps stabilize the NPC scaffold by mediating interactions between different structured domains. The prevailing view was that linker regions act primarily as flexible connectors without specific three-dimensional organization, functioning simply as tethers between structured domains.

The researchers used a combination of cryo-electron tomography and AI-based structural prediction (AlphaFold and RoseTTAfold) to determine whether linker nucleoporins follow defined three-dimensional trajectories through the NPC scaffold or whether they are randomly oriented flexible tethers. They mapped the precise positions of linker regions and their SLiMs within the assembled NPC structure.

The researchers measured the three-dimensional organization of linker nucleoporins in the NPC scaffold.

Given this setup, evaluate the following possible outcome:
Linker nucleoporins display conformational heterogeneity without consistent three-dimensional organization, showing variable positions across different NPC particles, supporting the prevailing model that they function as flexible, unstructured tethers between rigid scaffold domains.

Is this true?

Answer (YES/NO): NO